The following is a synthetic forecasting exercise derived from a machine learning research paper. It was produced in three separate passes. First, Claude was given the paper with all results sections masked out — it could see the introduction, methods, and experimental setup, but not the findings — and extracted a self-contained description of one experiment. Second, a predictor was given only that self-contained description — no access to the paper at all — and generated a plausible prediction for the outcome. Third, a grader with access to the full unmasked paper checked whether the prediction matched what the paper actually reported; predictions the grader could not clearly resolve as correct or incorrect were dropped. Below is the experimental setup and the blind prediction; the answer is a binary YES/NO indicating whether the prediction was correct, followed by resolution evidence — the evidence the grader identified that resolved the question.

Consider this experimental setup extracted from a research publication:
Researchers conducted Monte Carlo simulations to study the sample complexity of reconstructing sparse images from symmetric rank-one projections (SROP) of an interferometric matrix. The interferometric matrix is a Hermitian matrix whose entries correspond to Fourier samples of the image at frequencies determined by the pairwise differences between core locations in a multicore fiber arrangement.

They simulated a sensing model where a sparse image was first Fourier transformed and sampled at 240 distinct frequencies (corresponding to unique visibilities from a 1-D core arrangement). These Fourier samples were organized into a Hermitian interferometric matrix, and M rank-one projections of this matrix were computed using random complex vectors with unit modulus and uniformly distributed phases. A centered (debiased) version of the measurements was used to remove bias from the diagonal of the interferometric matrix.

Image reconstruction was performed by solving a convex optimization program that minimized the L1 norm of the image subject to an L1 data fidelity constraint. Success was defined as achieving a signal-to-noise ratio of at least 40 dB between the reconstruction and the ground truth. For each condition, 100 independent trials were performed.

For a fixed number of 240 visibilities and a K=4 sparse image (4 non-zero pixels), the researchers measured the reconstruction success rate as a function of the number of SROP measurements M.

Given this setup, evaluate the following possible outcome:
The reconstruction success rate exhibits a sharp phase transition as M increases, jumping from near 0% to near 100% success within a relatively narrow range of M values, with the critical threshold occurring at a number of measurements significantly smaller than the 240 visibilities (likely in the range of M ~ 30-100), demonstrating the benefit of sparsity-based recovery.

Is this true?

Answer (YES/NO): YES